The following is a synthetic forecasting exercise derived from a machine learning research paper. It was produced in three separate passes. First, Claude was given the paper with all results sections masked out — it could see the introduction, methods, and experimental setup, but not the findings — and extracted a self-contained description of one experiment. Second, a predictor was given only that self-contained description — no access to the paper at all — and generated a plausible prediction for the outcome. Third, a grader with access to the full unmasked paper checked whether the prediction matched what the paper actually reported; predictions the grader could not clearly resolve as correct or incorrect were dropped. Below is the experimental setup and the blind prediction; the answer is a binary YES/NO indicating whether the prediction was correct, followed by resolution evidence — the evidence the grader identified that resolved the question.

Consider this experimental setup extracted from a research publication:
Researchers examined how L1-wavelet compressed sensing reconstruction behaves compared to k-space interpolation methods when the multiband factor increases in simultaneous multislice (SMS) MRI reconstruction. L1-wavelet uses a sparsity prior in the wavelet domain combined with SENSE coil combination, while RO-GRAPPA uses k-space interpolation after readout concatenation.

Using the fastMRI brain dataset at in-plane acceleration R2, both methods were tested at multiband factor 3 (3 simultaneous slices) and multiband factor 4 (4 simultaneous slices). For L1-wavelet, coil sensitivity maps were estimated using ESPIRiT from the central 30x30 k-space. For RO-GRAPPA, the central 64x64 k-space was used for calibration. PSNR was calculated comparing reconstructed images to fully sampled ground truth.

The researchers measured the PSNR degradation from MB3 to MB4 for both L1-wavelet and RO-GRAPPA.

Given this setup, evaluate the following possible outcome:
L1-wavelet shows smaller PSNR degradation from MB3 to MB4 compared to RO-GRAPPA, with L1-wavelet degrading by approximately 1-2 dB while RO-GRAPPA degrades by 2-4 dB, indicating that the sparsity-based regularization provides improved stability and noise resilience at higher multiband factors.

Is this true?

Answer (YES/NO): NO